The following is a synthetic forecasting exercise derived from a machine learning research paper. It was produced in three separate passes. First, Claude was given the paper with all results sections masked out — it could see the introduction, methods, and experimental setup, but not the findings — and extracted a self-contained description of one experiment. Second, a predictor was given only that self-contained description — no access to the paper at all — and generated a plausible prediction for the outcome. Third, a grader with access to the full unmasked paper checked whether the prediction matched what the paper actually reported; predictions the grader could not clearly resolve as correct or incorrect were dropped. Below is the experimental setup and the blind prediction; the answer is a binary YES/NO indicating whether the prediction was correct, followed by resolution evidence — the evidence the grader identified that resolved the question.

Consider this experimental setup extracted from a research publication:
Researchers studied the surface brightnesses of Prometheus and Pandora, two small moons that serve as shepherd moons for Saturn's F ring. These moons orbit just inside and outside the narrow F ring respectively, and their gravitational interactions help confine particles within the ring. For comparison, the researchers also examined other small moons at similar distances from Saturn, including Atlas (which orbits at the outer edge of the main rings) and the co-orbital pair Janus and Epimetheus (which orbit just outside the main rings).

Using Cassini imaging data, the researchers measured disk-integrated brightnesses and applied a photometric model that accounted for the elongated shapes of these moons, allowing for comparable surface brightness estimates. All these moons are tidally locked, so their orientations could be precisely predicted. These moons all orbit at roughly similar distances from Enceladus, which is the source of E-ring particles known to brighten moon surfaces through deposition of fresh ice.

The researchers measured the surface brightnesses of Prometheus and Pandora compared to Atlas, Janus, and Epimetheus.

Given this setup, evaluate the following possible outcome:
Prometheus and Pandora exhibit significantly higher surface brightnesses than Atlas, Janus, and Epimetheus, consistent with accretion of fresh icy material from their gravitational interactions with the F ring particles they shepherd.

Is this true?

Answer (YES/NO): YES